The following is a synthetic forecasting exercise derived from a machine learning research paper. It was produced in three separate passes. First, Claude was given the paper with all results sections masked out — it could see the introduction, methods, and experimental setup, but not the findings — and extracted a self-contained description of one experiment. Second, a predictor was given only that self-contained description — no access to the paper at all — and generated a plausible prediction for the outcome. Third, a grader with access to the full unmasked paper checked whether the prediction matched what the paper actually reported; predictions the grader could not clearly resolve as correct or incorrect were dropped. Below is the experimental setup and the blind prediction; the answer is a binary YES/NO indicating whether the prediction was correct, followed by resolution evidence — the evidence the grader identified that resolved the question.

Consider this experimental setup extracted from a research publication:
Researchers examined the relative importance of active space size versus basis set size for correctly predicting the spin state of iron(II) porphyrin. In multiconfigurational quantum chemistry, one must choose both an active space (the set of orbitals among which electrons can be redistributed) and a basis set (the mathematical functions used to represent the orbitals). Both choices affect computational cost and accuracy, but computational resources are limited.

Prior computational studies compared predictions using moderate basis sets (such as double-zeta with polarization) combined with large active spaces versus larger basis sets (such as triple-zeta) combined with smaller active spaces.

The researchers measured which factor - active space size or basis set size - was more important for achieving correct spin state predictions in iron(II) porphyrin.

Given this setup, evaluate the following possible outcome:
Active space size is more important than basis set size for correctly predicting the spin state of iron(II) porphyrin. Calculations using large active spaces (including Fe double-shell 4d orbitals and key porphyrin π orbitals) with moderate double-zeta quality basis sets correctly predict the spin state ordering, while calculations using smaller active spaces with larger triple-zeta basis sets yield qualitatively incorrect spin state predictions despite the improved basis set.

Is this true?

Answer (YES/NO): YES